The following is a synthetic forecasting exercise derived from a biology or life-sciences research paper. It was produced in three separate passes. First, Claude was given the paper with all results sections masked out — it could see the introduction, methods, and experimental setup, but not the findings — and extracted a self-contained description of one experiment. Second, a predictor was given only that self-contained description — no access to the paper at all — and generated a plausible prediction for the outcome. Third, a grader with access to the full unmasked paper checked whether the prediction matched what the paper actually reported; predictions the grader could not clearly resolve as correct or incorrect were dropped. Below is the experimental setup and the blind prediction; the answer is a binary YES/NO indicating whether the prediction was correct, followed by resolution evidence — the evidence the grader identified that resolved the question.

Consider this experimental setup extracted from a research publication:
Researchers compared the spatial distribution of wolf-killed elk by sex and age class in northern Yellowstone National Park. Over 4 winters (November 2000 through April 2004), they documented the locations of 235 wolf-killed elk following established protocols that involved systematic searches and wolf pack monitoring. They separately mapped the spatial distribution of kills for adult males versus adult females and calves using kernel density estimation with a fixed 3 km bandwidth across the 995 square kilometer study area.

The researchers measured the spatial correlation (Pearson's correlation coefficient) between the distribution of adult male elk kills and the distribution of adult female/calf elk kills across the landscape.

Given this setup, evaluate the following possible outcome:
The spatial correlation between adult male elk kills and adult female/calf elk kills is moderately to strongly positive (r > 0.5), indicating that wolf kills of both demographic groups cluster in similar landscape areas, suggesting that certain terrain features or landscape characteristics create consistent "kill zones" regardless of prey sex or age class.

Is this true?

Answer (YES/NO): NO